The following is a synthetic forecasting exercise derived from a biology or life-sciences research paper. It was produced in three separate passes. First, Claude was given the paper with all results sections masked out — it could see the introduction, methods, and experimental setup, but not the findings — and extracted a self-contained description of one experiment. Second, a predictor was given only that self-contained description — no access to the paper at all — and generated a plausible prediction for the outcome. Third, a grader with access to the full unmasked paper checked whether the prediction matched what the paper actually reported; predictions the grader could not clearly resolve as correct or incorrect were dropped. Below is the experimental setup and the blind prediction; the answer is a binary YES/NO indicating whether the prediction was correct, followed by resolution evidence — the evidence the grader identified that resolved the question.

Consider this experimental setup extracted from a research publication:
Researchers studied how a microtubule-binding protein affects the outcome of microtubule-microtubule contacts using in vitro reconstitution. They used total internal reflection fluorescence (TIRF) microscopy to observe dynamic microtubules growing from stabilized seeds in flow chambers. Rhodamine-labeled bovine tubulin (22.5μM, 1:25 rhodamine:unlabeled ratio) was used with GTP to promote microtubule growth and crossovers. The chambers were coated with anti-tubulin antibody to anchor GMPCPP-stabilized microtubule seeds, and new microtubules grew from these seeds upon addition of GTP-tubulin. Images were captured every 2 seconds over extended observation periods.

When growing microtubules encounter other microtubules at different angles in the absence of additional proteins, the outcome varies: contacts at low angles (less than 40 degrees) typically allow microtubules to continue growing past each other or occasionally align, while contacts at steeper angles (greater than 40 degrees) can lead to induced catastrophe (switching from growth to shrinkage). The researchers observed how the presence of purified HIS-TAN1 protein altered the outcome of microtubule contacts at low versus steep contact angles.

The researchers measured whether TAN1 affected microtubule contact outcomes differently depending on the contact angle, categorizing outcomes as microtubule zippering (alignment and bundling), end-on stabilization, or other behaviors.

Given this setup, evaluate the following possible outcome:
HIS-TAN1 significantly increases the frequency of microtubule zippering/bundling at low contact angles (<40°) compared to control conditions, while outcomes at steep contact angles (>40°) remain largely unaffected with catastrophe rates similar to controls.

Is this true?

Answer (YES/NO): NO